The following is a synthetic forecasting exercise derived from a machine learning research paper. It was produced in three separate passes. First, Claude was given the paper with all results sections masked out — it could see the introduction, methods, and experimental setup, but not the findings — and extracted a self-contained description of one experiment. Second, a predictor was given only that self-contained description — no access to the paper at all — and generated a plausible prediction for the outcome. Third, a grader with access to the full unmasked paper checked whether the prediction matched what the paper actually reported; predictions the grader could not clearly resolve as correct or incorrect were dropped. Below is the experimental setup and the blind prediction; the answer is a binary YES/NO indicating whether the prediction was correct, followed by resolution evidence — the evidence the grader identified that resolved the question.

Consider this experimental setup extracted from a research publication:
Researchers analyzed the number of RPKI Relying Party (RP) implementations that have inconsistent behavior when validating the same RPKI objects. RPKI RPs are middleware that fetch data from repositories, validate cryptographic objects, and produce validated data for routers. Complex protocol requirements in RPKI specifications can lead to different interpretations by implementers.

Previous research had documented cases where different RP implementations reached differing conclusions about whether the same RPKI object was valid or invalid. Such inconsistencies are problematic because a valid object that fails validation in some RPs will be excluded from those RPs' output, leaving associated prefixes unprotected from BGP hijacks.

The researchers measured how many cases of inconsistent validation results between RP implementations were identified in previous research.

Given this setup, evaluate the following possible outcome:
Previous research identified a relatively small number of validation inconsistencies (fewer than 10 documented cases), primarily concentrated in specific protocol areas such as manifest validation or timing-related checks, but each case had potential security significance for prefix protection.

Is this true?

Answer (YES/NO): YES